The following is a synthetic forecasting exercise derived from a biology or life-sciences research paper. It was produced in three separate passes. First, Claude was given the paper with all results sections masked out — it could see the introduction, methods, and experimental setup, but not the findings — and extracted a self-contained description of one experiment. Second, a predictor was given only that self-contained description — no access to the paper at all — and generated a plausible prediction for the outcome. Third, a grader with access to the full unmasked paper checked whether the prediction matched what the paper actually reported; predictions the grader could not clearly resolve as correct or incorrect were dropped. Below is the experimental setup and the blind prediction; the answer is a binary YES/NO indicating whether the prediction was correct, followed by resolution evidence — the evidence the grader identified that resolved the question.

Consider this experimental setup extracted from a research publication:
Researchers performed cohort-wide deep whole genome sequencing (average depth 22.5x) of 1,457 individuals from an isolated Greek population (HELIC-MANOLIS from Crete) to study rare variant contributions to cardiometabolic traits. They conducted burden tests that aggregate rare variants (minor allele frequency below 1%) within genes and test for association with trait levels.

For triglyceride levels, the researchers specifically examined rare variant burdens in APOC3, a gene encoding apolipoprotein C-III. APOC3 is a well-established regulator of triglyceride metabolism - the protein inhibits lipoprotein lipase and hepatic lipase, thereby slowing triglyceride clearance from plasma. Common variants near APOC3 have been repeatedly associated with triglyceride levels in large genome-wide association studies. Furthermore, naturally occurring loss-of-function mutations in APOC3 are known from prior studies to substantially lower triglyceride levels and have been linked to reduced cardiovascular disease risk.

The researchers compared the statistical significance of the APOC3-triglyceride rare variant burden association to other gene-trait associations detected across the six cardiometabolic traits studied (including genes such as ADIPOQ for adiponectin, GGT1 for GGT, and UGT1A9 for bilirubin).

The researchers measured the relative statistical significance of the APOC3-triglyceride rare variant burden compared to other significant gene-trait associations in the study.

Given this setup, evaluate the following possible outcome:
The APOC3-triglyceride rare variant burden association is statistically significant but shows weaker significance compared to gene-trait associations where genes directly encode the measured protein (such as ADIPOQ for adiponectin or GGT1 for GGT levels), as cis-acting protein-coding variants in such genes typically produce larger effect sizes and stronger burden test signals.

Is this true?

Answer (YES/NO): NO